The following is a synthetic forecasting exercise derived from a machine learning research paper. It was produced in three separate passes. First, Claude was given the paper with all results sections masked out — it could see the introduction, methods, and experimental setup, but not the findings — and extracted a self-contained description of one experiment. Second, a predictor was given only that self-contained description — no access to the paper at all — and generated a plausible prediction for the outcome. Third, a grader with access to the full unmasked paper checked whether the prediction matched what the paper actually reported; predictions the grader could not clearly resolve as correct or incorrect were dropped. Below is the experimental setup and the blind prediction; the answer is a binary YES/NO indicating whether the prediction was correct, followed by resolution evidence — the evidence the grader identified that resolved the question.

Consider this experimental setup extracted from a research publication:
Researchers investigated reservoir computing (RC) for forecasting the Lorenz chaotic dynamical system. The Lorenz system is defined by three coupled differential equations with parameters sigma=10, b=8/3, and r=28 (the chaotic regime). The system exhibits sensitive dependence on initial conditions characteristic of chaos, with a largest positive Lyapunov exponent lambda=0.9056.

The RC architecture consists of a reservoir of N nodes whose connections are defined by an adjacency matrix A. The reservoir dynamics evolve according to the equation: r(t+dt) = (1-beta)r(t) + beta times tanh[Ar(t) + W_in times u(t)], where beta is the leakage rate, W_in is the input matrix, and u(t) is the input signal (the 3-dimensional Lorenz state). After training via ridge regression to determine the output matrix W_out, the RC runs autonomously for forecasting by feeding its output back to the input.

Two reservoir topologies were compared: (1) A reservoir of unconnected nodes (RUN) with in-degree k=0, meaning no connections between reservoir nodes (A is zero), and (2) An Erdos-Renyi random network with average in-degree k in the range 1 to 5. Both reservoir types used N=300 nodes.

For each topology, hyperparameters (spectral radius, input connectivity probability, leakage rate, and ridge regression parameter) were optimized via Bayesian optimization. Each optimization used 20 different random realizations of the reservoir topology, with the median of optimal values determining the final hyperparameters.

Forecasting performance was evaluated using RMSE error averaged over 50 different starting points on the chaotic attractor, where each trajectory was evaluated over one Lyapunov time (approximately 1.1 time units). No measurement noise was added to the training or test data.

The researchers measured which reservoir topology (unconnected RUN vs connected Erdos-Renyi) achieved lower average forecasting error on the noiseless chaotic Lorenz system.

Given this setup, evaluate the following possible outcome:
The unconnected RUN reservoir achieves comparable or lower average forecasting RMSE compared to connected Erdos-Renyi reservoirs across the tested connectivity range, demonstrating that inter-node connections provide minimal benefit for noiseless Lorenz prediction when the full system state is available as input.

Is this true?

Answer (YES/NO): YES